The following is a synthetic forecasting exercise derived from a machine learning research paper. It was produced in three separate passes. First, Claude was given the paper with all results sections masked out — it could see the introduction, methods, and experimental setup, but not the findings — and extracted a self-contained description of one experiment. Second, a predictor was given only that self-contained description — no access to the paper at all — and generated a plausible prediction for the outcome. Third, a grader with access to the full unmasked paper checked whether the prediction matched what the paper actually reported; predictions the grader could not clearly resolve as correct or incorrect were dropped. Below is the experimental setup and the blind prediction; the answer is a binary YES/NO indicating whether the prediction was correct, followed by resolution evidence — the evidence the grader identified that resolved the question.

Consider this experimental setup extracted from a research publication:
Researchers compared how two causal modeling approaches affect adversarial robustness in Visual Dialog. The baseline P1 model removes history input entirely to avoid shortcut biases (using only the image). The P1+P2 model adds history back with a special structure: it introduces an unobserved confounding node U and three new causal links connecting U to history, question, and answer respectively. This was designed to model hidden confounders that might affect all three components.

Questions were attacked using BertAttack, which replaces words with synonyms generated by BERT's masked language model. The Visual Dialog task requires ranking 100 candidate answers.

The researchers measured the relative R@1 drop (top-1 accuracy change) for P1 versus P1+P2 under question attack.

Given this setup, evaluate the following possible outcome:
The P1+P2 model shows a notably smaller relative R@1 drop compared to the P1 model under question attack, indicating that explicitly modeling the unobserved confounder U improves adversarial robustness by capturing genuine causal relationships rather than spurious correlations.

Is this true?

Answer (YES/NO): NO